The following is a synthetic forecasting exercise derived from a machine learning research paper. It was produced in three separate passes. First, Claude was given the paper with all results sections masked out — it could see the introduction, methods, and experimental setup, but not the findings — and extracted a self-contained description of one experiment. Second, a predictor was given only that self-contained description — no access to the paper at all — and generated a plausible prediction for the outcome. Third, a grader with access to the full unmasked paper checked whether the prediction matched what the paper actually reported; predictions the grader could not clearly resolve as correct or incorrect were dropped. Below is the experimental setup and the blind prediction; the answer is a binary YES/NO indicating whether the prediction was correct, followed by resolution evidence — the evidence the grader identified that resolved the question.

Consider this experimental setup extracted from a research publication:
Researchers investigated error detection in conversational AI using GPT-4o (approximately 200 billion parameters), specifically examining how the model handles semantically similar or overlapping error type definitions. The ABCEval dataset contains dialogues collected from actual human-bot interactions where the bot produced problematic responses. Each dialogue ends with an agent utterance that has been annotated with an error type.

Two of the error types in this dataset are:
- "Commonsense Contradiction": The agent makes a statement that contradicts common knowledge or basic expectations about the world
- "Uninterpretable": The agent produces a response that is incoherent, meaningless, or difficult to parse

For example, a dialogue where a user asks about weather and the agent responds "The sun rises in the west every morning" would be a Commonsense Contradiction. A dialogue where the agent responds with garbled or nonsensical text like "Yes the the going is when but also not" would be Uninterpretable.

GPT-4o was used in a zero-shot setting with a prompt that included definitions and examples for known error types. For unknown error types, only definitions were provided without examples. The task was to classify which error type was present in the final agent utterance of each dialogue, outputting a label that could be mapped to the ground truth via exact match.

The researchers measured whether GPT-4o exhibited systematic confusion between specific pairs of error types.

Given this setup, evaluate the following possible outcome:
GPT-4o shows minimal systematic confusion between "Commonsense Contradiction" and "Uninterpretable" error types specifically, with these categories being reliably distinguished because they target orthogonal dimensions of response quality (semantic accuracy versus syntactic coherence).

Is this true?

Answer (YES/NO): NO